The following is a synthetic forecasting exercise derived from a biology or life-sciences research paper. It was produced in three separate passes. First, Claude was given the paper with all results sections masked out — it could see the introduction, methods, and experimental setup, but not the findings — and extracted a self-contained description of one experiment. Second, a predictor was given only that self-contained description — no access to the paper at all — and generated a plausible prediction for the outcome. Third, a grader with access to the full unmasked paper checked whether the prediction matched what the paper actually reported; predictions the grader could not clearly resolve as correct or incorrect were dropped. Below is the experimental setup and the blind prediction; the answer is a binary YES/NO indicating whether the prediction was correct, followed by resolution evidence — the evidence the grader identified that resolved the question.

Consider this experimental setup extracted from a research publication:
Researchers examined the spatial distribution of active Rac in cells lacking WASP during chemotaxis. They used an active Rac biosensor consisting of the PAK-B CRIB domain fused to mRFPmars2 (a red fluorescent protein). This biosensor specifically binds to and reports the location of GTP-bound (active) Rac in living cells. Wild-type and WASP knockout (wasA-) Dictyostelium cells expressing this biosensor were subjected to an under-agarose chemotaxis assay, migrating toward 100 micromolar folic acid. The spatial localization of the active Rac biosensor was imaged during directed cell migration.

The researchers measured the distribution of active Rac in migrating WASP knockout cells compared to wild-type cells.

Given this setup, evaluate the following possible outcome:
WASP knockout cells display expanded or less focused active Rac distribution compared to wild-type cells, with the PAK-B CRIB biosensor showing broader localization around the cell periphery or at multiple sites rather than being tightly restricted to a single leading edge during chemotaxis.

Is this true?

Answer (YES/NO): YES